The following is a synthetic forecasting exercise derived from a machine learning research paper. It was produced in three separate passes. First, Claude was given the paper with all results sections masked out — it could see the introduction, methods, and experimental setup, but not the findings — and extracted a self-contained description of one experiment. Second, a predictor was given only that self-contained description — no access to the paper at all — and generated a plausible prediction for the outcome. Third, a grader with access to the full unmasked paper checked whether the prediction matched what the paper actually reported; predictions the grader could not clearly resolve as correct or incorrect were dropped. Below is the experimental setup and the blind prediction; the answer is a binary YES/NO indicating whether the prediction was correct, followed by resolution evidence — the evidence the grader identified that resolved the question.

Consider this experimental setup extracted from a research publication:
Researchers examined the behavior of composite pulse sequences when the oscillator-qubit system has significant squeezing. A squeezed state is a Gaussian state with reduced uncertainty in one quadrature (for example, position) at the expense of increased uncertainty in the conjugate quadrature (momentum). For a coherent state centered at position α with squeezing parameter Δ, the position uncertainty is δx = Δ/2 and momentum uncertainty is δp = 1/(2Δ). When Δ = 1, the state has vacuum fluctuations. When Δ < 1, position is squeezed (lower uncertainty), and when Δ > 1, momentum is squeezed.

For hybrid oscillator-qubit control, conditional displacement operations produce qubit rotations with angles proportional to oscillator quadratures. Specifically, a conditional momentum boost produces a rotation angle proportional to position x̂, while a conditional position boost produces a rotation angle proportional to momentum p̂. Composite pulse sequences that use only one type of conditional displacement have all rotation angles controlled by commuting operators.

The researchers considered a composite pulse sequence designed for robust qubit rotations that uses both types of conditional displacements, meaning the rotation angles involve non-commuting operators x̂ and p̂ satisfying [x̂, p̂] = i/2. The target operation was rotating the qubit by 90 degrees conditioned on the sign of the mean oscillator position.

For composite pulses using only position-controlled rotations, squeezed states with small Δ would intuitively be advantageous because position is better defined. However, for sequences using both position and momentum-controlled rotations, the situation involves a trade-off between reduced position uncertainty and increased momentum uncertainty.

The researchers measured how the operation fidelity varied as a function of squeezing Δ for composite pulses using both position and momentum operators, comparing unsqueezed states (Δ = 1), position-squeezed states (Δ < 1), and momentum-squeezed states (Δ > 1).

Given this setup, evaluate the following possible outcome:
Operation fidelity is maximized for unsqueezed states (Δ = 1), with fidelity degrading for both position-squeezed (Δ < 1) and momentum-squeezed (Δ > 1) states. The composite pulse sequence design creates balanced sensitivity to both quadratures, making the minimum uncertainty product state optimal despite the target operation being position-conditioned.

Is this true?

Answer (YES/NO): NO